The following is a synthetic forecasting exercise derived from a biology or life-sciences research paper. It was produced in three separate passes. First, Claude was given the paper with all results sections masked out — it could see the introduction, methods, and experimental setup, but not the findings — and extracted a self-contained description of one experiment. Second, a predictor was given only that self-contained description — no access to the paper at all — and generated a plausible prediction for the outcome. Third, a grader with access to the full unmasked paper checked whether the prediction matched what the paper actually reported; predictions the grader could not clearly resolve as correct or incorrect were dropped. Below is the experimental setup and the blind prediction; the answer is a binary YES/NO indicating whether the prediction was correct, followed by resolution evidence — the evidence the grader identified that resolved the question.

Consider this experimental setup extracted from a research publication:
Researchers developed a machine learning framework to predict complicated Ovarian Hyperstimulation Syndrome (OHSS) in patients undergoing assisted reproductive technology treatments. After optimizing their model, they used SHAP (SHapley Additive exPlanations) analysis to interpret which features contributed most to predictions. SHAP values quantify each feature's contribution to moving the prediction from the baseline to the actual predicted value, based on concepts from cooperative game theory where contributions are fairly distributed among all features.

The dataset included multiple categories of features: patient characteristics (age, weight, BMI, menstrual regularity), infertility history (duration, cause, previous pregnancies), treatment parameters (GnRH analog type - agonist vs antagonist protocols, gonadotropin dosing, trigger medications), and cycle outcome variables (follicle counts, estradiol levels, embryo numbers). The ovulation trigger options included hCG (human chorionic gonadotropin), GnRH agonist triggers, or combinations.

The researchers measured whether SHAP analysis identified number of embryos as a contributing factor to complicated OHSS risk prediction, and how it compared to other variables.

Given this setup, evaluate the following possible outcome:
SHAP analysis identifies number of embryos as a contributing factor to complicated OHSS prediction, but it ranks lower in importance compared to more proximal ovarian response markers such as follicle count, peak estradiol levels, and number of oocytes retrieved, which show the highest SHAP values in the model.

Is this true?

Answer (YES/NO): NO